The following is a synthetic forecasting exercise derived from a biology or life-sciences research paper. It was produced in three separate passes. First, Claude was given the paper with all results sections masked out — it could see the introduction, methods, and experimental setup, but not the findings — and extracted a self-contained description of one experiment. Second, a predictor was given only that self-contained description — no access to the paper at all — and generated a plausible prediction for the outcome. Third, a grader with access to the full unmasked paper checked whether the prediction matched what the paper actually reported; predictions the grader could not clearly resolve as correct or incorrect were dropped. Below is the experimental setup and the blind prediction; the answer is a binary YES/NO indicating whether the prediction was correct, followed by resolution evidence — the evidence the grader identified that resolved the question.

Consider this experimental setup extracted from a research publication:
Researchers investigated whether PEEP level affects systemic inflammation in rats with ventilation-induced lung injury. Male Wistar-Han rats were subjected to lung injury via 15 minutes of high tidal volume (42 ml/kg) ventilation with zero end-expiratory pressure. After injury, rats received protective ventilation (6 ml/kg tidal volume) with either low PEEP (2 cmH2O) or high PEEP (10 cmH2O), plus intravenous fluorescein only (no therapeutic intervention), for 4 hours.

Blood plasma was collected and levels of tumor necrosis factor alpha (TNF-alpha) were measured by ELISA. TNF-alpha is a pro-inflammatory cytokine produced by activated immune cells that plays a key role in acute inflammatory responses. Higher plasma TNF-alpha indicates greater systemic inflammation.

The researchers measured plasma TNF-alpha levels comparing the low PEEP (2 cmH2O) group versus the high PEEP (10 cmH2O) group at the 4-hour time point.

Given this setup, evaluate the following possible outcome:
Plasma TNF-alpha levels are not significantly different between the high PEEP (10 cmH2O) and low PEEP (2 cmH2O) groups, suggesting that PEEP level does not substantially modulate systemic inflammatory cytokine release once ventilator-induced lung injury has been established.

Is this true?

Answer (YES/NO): YES